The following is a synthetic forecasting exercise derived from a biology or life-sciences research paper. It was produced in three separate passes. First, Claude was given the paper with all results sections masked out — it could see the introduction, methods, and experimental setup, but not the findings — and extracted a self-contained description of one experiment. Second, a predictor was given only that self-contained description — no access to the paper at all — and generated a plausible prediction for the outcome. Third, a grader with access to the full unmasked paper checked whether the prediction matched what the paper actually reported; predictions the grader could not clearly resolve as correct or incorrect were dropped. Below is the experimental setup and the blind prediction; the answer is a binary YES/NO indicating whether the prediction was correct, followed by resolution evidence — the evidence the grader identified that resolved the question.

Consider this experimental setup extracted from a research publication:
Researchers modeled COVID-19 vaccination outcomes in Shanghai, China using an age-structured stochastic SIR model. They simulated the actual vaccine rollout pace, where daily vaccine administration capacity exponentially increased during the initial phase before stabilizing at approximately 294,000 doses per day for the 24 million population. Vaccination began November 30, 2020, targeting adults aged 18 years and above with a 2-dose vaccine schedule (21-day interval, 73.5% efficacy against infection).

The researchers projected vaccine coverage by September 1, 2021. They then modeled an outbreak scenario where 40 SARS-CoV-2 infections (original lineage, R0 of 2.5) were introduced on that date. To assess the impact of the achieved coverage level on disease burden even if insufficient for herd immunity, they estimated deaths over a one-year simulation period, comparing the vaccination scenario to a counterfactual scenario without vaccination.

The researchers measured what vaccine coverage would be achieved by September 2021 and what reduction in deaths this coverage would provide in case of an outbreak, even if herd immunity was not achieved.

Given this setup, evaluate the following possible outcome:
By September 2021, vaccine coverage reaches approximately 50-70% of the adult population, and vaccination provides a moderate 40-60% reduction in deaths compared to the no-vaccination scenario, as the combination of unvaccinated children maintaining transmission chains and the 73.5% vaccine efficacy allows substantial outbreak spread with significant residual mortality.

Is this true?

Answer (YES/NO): NO